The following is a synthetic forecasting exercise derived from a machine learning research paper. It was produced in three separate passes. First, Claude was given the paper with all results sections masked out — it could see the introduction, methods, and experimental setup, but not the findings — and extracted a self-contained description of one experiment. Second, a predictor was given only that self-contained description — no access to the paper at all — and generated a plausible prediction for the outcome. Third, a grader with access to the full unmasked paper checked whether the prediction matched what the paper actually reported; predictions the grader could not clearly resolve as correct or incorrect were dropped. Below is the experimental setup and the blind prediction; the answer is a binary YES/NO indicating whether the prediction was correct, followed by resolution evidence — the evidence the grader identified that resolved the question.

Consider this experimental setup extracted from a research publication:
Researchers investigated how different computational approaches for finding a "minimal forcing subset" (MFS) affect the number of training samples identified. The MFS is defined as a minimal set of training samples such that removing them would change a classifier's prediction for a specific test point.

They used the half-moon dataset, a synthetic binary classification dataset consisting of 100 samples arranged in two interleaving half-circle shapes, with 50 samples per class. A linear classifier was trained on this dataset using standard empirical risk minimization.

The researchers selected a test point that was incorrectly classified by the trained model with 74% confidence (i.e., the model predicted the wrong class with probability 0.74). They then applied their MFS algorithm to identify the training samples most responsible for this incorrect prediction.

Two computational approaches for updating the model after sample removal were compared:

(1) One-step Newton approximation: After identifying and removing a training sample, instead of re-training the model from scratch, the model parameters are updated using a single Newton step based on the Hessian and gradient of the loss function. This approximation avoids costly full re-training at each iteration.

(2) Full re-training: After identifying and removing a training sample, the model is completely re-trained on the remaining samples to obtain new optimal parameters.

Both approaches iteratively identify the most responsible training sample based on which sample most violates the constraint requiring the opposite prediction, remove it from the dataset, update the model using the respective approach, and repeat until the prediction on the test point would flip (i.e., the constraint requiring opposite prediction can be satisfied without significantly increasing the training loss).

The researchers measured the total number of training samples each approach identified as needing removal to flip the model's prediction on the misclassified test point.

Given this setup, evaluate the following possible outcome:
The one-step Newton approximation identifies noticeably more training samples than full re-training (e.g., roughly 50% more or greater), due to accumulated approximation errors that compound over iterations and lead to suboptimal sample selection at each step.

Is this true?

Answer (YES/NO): NO